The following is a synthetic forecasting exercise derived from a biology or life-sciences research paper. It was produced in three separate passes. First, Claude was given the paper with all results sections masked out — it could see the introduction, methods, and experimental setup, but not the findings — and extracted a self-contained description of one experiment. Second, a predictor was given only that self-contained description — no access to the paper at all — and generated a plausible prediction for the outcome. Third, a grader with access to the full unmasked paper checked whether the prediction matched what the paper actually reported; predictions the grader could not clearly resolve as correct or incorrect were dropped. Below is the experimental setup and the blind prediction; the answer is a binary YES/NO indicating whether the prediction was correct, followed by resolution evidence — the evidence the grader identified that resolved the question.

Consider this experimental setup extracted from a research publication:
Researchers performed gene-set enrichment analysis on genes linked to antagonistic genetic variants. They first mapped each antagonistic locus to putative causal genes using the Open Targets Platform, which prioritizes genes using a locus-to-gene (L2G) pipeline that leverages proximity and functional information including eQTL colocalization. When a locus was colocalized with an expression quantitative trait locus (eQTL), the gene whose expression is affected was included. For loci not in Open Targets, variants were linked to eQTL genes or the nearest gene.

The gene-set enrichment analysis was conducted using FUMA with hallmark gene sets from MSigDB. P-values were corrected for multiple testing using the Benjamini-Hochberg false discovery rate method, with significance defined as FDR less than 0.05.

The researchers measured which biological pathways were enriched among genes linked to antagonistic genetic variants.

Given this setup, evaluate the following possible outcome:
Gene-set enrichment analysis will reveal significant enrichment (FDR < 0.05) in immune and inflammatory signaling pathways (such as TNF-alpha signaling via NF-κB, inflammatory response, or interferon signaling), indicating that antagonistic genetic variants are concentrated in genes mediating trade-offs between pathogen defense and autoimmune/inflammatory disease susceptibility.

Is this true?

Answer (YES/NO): YES